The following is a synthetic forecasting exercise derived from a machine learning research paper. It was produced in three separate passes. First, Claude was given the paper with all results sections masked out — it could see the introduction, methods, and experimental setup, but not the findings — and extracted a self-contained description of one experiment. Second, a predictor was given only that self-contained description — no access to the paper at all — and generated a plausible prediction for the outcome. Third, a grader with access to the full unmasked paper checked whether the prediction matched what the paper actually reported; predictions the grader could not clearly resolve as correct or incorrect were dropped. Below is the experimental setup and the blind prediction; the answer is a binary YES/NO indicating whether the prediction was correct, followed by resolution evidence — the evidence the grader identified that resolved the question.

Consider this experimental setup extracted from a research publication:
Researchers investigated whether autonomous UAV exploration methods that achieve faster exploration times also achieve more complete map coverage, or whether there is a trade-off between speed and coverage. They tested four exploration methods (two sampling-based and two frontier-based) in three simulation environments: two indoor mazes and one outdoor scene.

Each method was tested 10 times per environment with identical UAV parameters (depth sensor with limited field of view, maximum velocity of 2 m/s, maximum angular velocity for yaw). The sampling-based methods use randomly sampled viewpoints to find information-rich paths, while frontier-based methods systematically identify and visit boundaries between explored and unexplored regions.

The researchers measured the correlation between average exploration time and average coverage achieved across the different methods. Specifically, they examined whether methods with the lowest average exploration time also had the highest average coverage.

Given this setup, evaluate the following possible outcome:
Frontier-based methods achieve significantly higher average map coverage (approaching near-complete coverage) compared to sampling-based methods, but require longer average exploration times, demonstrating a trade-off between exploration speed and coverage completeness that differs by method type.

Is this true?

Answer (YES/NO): NO